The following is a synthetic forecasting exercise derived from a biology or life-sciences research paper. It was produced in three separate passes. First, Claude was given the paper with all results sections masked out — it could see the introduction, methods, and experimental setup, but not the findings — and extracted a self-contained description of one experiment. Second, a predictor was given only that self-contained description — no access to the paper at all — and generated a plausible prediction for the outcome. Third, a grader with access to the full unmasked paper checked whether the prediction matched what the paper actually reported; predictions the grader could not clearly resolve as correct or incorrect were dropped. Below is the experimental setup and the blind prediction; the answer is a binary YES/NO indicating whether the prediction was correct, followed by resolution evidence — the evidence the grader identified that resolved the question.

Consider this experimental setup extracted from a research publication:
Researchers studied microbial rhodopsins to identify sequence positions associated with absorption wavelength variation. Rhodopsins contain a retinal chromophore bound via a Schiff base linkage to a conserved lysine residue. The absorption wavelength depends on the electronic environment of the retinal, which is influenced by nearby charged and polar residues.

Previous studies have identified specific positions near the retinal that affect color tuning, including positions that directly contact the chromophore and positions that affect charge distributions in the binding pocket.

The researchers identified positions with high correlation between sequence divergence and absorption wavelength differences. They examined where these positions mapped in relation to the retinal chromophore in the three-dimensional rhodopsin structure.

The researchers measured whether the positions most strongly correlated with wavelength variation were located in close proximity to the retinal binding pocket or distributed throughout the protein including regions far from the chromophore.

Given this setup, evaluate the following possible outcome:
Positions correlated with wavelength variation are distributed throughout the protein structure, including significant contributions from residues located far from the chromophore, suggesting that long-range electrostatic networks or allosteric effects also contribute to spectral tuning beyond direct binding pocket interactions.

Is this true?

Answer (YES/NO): YES